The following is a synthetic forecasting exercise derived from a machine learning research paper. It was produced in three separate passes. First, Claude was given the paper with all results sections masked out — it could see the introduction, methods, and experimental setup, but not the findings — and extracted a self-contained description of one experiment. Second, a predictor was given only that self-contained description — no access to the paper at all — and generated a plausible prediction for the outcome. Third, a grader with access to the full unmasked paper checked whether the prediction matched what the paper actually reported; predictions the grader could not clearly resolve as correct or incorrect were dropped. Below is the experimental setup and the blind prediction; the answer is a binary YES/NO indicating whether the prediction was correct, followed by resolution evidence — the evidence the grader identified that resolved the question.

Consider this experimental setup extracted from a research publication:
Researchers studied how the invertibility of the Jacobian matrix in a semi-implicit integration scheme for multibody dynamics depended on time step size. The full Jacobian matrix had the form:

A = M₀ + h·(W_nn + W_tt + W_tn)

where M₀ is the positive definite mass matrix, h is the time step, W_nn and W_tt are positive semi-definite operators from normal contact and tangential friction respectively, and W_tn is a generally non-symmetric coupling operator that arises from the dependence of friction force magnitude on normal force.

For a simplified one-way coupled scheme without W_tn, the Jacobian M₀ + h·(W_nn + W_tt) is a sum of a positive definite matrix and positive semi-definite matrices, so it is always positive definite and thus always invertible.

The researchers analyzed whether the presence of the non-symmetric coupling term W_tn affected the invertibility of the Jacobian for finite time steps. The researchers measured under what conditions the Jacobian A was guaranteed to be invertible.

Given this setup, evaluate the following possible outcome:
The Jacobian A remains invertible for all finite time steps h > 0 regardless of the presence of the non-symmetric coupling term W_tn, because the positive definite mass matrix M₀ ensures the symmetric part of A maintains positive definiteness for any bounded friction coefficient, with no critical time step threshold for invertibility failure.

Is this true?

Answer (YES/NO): NO